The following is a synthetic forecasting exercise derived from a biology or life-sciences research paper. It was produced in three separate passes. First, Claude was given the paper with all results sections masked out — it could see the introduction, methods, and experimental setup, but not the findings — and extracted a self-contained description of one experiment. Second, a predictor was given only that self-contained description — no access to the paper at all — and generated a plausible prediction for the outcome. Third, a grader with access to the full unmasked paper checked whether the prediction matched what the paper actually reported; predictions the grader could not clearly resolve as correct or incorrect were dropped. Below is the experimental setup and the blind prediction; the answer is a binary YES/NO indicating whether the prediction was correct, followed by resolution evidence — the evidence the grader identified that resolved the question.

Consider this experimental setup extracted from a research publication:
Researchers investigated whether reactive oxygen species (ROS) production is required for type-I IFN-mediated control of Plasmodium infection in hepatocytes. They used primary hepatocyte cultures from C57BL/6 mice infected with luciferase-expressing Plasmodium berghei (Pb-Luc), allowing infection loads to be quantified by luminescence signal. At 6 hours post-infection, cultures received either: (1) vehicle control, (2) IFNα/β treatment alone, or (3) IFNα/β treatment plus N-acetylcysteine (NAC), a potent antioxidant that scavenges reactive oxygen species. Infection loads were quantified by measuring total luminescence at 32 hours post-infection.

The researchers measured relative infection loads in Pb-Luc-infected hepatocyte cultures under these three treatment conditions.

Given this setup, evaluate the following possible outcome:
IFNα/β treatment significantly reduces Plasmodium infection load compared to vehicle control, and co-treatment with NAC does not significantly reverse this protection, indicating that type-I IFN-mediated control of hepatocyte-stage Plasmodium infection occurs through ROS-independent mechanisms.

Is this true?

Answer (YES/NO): NO